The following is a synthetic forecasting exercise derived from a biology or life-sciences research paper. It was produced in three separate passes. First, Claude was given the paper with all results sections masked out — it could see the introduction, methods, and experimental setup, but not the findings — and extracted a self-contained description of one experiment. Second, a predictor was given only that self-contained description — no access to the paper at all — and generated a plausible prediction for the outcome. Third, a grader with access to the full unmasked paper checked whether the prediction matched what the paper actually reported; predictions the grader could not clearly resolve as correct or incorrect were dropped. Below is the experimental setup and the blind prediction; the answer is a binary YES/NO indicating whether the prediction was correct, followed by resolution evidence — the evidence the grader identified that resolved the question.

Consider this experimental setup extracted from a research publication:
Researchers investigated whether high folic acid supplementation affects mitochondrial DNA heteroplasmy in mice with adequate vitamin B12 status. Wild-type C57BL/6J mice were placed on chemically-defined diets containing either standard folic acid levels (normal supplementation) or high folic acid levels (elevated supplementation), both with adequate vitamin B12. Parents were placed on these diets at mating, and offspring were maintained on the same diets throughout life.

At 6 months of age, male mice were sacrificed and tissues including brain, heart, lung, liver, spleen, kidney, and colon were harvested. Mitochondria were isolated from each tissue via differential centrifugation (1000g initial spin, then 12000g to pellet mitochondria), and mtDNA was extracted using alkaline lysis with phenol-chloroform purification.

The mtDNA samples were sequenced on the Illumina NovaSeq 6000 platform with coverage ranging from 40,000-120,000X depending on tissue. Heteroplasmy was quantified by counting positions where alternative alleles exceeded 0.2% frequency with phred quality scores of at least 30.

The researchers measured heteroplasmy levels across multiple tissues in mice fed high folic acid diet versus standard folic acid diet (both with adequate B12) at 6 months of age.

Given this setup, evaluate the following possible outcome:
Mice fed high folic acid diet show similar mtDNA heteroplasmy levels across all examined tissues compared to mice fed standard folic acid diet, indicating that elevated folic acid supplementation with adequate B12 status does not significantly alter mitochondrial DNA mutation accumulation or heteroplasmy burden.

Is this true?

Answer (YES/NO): NO